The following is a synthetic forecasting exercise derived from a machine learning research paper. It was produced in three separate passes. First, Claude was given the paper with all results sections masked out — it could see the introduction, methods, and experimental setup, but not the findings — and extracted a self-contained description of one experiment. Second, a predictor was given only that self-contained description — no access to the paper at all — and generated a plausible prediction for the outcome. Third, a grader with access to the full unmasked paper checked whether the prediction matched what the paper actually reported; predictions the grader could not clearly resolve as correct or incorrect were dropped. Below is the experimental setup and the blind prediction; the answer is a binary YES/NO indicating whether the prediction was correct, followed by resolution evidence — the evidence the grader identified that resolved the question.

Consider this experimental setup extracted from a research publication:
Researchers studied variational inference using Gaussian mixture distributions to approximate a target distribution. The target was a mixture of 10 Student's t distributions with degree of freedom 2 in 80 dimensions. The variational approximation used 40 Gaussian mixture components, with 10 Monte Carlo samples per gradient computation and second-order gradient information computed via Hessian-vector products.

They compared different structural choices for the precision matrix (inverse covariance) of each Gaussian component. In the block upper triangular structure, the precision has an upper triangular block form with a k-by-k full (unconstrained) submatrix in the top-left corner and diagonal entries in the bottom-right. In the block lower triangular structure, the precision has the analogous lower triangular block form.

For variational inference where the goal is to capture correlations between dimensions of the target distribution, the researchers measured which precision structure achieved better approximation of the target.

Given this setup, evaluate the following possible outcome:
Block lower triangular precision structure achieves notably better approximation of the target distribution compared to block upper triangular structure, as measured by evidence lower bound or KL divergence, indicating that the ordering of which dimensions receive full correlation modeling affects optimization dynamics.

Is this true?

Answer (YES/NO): NO